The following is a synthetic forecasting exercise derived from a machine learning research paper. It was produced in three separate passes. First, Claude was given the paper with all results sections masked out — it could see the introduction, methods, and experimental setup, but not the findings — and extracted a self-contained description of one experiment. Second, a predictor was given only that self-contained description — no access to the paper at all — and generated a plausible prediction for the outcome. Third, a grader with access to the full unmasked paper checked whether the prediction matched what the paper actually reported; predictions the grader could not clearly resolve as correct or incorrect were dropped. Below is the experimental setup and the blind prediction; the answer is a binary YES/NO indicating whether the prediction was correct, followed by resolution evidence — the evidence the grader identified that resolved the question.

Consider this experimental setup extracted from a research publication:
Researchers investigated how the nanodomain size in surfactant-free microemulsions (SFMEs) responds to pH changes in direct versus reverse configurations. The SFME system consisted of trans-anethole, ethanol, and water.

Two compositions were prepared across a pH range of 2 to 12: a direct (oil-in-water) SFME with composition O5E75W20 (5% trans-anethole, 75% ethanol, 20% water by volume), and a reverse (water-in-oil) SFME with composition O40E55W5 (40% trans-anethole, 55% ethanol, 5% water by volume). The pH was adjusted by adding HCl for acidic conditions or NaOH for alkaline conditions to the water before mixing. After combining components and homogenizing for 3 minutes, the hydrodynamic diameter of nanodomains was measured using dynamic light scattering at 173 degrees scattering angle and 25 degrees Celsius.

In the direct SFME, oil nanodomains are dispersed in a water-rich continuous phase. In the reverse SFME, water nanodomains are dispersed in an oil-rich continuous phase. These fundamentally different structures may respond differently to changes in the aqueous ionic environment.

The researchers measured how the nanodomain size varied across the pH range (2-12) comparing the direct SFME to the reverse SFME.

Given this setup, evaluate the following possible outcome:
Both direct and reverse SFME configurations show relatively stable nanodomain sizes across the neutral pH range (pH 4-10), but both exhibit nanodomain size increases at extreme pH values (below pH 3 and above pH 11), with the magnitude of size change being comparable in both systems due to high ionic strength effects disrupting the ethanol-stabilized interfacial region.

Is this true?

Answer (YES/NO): NO